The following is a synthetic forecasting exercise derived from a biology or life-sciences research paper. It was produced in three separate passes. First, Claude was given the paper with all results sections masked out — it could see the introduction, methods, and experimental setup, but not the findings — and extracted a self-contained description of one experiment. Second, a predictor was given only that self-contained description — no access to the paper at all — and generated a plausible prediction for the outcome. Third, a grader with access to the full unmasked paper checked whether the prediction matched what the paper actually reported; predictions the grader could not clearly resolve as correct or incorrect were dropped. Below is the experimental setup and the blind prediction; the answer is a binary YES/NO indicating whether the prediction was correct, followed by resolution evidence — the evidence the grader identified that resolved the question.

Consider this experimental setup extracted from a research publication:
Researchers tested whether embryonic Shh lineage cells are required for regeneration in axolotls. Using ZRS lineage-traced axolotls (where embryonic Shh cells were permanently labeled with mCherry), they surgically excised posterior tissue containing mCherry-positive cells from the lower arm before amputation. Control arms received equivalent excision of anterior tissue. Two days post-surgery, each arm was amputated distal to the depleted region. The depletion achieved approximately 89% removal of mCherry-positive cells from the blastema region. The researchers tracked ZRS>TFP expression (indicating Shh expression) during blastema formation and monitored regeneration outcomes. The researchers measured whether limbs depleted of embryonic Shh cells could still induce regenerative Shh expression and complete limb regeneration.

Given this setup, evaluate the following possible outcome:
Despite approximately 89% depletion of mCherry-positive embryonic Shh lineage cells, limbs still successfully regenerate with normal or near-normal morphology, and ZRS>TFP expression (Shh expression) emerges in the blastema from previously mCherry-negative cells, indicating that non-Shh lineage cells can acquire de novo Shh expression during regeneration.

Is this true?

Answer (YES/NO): YES